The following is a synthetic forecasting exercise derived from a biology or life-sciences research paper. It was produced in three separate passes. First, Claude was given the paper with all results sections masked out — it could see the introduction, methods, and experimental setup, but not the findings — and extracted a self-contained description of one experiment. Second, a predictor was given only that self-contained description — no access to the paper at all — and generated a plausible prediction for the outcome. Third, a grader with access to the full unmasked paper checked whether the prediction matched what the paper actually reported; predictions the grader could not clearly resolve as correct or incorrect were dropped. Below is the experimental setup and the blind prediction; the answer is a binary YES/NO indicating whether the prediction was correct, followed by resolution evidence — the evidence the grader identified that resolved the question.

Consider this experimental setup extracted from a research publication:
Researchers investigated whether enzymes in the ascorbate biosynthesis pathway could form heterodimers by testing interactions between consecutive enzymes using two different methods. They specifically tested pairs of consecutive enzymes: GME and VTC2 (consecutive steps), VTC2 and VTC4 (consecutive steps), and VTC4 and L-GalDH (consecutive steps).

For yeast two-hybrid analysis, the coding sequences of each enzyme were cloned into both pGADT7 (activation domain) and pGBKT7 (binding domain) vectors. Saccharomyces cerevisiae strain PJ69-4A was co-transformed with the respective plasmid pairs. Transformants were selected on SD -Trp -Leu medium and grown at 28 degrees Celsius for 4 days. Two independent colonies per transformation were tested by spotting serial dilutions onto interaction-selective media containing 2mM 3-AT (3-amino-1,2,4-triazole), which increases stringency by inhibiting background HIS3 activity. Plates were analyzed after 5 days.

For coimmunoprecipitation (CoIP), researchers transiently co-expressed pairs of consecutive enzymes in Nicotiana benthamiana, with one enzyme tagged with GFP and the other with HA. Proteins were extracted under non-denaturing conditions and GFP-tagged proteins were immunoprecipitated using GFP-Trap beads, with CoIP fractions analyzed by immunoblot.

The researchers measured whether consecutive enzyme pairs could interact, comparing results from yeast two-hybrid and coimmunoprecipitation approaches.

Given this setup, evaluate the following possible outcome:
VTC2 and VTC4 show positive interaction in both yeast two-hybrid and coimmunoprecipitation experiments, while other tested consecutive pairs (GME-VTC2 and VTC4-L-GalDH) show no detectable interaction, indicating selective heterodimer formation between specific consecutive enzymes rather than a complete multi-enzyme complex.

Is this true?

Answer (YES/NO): NO